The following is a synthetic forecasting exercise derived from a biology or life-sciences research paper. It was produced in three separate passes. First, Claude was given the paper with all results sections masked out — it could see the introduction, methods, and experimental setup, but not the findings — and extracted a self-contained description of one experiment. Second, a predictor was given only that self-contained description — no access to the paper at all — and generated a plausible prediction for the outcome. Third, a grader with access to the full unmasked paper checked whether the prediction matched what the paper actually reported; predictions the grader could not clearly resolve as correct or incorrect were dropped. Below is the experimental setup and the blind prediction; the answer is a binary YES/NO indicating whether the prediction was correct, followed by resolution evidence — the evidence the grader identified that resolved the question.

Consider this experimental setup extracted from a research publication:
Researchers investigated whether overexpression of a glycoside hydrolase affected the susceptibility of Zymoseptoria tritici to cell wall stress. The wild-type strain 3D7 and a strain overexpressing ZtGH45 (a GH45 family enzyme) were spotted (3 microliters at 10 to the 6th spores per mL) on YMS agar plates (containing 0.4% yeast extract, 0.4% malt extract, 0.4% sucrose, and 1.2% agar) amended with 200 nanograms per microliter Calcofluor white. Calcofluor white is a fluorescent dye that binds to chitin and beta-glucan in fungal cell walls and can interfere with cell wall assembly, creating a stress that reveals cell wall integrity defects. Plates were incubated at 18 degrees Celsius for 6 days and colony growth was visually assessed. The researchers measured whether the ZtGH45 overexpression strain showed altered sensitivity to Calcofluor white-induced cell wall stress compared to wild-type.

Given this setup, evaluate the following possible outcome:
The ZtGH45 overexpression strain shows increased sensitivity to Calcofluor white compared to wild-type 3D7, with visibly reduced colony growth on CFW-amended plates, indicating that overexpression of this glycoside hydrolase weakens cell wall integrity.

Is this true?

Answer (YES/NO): NO